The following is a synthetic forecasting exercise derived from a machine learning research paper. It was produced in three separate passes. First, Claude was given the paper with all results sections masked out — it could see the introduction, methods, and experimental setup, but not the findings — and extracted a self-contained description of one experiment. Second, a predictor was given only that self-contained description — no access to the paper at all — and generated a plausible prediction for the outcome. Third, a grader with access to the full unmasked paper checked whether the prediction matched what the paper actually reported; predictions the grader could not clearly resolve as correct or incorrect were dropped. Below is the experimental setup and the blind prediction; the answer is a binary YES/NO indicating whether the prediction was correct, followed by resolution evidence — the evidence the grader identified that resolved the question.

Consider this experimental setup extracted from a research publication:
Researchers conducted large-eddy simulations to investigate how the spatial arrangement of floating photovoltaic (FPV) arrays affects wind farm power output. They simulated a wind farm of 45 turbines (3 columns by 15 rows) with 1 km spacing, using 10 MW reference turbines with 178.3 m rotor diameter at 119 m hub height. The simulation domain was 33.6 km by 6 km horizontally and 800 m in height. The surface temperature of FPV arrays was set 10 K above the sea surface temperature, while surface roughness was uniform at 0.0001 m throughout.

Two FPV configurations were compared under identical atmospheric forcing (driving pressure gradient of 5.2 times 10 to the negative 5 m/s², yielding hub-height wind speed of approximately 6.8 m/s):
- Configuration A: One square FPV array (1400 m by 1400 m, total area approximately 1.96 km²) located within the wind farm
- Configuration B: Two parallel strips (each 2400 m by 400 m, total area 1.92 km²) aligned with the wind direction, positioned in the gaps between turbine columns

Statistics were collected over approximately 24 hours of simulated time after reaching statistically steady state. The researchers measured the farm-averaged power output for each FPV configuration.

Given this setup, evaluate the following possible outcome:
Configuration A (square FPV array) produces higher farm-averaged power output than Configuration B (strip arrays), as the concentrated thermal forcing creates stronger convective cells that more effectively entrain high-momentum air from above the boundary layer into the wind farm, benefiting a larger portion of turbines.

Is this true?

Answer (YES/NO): NO